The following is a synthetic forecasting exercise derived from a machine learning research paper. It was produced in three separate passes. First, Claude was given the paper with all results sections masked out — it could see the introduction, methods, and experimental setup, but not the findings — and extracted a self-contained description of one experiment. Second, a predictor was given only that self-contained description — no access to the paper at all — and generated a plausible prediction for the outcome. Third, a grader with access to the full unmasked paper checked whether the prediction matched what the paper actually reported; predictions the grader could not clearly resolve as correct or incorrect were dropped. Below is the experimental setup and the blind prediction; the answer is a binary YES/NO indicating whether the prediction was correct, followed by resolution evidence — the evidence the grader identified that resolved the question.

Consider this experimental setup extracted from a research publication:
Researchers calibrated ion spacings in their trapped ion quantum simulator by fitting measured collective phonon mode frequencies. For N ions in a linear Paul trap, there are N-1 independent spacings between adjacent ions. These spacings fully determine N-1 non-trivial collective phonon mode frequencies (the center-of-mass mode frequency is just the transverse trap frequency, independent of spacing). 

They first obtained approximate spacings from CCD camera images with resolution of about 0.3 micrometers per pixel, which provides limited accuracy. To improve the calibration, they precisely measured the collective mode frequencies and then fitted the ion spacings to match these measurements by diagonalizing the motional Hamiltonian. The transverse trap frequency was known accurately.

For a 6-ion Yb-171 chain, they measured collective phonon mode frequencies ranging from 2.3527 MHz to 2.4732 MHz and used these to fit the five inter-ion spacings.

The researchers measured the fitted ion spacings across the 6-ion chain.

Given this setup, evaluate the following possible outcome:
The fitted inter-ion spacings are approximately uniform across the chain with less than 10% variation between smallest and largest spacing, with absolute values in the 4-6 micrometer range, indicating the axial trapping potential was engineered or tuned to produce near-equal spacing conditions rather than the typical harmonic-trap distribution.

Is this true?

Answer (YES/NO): NO